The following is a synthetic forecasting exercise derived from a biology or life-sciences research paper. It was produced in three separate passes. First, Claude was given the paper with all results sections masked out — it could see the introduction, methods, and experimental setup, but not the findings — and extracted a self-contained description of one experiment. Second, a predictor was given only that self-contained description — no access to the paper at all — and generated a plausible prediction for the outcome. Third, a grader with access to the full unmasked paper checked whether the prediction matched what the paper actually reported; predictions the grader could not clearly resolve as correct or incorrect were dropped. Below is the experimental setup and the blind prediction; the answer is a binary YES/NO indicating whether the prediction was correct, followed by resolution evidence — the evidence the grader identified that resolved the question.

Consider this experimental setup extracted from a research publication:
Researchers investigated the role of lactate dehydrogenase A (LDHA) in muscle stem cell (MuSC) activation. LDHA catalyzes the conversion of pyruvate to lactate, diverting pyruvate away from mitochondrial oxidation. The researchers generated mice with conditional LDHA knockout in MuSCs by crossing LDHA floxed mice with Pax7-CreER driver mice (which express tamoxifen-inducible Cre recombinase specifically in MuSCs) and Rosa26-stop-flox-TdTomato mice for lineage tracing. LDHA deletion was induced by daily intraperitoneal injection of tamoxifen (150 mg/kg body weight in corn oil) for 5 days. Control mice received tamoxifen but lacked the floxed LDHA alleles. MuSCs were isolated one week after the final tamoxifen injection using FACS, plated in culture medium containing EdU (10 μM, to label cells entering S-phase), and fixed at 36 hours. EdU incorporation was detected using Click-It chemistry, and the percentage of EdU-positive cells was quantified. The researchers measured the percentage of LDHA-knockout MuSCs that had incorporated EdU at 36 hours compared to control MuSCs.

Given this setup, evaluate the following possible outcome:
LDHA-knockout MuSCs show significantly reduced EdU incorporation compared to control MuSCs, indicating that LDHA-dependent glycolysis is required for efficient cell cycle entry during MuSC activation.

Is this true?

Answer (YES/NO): NO